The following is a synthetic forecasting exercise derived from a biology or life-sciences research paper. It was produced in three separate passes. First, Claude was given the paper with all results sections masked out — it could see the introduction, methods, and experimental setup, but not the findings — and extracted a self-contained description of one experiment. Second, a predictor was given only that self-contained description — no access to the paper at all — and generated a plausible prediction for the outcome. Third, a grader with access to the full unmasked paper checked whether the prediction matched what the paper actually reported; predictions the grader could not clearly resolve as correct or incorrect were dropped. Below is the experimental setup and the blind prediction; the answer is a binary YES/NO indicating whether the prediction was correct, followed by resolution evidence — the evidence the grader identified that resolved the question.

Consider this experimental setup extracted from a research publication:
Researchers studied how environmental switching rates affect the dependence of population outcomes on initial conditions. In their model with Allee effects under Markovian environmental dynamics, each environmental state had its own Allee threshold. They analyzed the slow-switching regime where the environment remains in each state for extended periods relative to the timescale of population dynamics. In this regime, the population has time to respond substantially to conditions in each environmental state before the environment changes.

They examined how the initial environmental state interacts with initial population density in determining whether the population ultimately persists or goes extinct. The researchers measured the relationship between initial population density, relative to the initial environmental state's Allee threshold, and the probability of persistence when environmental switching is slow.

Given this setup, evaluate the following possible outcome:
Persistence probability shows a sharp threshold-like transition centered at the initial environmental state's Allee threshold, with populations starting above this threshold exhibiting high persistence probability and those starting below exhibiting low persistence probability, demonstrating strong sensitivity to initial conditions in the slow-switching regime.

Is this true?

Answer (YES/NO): YES